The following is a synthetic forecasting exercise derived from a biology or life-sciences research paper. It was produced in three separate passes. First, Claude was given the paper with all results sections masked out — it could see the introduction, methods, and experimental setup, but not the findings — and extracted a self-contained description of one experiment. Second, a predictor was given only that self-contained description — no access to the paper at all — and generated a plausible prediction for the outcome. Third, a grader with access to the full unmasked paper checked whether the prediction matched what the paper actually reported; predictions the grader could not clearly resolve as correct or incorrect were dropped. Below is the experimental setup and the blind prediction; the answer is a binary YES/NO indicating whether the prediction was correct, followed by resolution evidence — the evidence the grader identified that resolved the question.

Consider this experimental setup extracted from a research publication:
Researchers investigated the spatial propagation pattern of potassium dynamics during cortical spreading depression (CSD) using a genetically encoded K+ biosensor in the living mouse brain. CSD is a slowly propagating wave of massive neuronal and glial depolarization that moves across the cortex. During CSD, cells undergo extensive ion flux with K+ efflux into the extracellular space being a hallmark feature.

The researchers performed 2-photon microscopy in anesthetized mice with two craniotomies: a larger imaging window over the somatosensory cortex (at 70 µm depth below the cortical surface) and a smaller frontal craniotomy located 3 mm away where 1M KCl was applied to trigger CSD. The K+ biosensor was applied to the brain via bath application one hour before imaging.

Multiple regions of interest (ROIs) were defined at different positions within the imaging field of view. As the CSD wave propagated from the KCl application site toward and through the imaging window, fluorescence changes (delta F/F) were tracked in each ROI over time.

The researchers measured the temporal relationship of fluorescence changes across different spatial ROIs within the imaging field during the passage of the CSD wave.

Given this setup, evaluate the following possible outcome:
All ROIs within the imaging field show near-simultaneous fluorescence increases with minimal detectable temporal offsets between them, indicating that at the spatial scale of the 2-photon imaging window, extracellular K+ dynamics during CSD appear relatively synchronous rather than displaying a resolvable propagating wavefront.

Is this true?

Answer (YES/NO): NO